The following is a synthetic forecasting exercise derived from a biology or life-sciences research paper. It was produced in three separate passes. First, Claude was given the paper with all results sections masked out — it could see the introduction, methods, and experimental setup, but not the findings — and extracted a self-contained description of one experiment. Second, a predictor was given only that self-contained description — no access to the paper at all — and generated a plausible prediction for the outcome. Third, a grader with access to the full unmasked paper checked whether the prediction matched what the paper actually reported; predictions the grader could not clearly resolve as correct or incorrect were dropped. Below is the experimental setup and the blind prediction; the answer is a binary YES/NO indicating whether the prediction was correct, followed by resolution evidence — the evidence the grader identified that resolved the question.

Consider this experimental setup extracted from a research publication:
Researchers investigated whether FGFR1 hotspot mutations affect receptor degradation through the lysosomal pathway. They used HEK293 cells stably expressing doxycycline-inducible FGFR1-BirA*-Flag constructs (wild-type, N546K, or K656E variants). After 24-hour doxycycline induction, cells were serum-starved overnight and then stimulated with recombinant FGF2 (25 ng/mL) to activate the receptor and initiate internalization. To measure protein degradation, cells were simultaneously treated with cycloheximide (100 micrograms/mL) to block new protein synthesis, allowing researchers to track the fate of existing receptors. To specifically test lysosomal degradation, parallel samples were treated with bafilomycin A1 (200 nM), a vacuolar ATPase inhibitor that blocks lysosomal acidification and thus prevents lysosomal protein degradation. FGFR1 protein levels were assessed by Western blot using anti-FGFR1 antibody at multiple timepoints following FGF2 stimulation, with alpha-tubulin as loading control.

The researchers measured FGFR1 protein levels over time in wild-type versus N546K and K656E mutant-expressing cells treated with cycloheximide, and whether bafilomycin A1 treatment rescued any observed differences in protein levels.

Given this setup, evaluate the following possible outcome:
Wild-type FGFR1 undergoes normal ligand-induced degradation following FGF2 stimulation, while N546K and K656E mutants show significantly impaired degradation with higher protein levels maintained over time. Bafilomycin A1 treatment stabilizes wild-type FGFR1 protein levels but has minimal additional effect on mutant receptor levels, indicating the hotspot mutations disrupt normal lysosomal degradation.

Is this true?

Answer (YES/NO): YES